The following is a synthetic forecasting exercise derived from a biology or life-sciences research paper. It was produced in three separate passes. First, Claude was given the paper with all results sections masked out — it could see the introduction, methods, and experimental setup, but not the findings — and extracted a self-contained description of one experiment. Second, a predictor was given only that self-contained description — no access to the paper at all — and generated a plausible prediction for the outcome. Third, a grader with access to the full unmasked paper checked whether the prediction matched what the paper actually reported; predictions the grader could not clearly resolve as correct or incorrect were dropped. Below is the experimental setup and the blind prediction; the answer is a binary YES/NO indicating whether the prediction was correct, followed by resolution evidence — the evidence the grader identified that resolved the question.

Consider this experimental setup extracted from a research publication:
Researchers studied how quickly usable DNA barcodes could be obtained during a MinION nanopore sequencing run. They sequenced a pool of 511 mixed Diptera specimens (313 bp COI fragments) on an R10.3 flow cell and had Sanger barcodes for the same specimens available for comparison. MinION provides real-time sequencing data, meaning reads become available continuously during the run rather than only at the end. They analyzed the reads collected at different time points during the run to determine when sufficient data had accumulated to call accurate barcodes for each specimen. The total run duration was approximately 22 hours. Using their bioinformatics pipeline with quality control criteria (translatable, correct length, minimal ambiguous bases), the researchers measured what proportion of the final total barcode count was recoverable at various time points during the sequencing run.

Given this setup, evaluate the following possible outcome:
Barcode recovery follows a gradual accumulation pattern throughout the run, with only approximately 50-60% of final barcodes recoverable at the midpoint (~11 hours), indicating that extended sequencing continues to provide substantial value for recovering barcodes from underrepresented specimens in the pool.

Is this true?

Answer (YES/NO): NO